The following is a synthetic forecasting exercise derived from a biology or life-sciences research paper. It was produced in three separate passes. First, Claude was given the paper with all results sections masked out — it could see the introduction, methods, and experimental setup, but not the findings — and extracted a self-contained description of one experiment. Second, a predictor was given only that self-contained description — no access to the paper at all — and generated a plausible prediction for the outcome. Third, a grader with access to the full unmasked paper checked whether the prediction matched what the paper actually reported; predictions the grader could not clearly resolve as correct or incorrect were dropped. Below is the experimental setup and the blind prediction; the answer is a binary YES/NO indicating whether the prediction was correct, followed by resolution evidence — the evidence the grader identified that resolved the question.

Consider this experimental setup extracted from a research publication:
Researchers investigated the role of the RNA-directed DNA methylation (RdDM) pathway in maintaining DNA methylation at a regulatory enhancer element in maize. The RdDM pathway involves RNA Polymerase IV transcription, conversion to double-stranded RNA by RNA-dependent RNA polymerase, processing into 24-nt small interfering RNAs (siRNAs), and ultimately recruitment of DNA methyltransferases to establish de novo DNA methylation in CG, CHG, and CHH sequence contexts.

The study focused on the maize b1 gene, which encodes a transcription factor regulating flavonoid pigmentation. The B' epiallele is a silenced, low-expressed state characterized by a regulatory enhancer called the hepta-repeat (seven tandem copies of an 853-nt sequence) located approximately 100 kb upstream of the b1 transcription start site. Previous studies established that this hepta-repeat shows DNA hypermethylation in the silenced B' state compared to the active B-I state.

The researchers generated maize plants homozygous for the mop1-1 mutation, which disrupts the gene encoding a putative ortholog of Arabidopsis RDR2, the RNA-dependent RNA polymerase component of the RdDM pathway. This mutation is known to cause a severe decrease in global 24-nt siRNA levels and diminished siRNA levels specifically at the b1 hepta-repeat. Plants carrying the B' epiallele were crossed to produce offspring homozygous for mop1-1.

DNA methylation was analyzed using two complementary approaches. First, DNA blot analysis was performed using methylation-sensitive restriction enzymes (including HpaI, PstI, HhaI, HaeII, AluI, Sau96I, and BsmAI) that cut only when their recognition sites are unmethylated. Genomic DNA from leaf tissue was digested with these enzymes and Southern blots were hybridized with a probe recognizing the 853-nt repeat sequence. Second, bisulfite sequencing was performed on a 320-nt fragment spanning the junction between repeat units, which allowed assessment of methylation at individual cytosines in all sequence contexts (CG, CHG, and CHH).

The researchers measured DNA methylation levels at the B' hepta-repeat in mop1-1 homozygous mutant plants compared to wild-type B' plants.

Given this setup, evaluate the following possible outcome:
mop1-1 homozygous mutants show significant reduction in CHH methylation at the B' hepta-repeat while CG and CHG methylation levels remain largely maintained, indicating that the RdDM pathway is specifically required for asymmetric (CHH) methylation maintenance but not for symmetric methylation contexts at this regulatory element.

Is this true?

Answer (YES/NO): NO